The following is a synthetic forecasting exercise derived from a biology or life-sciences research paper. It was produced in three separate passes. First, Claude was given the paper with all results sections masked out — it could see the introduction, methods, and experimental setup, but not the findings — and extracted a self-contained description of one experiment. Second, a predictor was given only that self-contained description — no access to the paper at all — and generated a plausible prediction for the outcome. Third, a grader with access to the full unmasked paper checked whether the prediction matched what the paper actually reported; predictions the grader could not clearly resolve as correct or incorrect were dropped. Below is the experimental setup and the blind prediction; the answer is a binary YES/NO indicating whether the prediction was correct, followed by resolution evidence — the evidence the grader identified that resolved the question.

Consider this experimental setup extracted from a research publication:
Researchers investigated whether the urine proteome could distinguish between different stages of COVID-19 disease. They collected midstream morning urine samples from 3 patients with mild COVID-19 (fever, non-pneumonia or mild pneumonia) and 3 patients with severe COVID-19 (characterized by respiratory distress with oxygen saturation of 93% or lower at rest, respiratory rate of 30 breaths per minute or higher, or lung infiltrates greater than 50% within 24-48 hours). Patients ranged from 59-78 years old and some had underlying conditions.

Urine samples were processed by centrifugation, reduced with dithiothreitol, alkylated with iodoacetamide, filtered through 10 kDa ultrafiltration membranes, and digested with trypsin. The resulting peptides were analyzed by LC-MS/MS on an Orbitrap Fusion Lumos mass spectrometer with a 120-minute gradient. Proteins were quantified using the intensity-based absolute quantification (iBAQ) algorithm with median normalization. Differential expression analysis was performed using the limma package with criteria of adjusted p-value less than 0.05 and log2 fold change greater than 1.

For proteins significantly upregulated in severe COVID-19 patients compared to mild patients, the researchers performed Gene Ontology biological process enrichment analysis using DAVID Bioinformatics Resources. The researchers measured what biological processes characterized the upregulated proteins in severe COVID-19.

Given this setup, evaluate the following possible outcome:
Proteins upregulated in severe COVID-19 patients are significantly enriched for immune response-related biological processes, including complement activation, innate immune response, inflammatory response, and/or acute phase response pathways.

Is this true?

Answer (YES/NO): YES